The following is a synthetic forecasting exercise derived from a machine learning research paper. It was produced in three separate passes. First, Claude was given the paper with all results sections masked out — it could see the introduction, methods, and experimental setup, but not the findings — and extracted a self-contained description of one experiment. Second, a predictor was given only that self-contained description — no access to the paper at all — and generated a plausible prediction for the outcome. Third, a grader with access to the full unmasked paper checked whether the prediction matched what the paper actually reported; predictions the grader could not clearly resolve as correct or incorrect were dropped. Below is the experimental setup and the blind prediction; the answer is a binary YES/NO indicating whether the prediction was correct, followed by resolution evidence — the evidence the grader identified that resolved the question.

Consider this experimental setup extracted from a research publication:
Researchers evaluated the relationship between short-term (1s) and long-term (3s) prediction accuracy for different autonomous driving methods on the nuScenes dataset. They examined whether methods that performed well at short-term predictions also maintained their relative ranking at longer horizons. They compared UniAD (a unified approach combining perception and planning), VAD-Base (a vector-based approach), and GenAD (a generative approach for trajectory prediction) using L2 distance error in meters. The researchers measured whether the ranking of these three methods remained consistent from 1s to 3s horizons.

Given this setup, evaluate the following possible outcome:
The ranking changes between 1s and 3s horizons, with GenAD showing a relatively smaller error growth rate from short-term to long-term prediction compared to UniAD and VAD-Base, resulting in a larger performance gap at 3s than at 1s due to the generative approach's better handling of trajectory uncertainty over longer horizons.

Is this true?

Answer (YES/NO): NO